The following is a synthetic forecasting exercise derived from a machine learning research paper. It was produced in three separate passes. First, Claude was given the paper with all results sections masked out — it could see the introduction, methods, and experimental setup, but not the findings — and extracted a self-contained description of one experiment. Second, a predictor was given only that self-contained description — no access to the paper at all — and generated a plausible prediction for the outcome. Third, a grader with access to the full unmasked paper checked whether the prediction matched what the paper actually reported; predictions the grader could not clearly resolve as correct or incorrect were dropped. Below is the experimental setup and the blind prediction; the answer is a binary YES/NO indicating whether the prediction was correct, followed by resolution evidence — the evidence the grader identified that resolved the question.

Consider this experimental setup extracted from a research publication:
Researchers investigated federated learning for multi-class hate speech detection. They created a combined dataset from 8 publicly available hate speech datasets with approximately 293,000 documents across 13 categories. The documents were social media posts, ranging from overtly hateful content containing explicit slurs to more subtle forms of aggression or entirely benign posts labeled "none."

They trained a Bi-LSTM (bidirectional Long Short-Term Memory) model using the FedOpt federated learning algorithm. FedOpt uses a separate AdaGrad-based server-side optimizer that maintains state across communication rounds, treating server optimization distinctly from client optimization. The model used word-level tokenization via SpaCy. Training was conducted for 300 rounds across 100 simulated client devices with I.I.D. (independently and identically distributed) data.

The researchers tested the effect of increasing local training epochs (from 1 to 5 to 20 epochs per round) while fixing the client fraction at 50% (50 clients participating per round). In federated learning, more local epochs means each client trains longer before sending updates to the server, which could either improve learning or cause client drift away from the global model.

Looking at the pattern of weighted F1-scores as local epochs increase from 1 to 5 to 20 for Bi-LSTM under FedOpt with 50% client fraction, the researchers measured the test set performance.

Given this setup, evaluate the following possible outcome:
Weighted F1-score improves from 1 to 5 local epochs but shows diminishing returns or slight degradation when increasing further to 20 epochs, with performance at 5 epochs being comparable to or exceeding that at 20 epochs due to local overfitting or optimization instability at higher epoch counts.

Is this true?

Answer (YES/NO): NO